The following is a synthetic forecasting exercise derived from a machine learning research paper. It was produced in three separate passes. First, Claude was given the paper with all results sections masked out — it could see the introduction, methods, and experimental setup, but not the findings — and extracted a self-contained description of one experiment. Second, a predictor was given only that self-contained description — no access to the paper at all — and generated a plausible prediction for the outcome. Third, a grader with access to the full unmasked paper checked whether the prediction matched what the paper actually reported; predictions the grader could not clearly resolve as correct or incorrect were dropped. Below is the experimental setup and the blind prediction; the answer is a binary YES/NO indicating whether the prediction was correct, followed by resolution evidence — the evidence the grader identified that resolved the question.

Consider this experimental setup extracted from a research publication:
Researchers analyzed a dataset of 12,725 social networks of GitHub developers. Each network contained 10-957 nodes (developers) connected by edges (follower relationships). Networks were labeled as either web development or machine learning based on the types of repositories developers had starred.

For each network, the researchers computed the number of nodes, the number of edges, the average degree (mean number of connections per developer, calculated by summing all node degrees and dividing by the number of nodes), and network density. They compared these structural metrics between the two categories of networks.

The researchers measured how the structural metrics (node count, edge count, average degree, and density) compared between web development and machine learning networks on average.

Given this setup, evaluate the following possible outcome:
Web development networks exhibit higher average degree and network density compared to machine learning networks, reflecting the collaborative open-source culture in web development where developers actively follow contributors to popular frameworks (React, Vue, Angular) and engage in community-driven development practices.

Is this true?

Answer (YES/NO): NO